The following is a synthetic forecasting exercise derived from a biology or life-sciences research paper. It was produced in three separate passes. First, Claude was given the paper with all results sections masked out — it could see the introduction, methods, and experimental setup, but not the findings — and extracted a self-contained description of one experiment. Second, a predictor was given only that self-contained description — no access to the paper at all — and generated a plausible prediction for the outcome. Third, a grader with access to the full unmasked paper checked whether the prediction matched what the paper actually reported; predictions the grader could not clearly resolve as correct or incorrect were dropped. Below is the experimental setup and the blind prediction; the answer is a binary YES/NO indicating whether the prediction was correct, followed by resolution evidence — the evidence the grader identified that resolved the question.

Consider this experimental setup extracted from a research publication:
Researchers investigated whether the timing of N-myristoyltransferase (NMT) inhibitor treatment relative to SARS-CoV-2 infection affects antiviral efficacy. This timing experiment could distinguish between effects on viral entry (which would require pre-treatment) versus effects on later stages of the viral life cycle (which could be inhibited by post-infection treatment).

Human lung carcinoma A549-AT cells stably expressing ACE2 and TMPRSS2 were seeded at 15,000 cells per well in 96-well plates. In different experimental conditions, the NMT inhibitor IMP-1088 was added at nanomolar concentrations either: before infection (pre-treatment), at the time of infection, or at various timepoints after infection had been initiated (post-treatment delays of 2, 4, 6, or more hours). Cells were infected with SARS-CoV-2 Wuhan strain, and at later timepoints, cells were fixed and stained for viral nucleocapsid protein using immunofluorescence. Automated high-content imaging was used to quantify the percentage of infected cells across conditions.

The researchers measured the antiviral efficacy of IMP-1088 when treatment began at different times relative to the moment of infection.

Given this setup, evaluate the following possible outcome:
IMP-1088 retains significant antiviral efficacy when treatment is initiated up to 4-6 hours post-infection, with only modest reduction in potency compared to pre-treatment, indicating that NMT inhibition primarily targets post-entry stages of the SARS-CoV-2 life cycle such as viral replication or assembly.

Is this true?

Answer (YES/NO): NO